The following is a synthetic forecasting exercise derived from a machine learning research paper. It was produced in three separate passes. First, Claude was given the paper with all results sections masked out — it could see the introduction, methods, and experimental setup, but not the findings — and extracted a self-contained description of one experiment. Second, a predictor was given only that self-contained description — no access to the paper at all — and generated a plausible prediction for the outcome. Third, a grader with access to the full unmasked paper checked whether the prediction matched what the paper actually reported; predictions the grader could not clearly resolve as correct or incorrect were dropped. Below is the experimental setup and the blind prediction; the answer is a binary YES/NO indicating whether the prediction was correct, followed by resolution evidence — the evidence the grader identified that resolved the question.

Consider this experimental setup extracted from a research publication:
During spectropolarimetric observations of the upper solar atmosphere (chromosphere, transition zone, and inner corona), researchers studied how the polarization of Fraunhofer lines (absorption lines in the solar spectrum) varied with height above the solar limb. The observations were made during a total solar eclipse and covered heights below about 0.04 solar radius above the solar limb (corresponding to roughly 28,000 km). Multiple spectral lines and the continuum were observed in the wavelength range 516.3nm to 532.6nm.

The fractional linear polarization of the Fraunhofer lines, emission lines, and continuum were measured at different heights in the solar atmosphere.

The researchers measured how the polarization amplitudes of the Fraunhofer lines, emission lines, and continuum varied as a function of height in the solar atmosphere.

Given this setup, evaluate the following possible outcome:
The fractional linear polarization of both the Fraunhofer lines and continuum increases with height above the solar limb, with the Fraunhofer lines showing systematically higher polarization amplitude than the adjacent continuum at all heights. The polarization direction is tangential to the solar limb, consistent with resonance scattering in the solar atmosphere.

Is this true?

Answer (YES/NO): NO